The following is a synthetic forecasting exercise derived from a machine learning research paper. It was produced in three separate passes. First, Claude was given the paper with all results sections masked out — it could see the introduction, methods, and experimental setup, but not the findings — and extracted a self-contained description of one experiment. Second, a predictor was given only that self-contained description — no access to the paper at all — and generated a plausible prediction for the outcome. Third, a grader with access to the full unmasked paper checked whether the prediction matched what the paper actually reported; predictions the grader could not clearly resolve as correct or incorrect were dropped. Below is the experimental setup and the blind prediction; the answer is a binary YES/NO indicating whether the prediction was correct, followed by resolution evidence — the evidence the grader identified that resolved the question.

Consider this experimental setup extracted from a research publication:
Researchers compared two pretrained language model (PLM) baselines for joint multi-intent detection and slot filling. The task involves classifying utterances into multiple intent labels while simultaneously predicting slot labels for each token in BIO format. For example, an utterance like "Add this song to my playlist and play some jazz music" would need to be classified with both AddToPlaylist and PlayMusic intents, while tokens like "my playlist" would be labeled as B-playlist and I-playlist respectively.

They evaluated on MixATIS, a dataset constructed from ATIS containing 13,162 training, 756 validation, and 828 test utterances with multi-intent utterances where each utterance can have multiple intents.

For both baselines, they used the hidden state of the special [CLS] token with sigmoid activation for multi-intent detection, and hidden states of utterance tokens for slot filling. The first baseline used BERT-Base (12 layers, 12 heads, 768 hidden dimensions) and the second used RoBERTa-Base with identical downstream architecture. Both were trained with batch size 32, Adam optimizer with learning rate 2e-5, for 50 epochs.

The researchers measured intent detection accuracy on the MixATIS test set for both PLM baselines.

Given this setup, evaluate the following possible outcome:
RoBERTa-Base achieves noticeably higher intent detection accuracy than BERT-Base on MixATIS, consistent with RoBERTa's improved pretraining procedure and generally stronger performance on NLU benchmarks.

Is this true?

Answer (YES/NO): YES